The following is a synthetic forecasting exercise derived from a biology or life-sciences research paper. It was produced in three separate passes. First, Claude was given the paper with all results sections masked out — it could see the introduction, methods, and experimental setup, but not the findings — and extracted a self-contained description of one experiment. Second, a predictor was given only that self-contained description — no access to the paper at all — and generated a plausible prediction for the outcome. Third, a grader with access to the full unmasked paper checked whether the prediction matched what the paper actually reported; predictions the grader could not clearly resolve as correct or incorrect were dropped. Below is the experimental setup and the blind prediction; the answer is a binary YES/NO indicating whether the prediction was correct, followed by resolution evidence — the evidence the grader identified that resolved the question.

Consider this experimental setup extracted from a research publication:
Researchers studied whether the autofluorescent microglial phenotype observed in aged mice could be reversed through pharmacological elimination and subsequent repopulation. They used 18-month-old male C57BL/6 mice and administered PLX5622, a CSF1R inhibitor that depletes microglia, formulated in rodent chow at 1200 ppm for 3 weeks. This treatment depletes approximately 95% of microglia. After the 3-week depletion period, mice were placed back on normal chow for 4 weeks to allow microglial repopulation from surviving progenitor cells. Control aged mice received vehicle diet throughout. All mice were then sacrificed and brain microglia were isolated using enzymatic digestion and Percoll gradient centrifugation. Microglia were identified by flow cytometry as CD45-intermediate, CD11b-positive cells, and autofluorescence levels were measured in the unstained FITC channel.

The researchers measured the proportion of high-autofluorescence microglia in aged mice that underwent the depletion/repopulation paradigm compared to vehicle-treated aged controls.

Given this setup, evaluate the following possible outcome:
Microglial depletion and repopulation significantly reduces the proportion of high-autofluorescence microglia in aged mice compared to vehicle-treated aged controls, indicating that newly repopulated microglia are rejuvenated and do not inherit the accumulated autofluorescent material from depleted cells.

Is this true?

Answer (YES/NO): YES